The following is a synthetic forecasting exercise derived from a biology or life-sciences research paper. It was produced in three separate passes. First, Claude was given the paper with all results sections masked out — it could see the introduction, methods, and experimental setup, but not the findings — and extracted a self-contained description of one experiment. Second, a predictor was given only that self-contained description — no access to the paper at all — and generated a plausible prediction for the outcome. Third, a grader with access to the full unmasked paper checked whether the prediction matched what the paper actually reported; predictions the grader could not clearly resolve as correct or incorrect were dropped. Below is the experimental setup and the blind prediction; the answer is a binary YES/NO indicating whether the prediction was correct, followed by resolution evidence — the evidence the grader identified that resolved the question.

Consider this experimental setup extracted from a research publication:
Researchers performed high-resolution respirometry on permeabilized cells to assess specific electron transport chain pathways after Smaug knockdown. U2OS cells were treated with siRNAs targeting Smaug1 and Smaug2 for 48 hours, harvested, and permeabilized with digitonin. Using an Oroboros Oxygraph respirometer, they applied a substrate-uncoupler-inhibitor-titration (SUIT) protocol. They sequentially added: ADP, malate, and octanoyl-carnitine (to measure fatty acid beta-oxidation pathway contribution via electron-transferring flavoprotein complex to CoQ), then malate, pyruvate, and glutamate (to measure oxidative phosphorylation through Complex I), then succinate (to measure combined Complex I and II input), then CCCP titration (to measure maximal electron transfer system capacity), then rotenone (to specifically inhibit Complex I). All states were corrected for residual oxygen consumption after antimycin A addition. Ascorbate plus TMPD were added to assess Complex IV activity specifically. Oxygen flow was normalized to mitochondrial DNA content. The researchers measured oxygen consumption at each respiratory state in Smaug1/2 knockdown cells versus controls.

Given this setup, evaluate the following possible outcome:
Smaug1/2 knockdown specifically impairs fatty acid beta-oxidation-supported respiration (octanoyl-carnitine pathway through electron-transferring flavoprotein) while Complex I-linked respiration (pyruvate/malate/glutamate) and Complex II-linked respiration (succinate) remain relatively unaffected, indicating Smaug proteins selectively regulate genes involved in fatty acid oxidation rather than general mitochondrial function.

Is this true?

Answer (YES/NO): NO